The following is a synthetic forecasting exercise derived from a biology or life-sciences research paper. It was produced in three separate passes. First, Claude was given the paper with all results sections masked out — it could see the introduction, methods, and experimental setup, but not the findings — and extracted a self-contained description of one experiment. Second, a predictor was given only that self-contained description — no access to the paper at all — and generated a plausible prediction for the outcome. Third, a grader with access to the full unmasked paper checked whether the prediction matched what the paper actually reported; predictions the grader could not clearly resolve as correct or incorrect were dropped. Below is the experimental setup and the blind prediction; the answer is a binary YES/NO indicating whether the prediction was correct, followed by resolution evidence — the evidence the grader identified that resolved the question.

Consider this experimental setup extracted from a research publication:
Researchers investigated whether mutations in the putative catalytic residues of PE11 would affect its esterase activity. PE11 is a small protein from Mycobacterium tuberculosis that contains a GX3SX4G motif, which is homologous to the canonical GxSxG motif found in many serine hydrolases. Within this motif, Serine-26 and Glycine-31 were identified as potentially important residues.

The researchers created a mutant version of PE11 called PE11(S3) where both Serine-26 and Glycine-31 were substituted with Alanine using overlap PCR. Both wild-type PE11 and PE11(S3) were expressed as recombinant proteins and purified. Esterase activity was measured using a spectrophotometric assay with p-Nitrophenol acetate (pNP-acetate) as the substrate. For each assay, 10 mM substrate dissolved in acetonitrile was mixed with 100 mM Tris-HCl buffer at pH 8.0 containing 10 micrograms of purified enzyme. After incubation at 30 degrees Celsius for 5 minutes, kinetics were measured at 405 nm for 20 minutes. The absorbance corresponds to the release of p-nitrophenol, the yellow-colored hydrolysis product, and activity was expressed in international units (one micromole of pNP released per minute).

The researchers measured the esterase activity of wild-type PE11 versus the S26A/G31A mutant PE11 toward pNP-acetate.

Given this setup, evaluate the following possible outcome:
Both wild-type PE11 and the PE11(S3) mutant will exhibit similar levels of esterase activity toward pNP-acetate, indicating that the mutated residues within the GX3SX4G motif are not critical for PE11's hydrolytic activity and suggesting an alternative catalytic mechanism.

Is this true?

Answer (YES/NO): NO